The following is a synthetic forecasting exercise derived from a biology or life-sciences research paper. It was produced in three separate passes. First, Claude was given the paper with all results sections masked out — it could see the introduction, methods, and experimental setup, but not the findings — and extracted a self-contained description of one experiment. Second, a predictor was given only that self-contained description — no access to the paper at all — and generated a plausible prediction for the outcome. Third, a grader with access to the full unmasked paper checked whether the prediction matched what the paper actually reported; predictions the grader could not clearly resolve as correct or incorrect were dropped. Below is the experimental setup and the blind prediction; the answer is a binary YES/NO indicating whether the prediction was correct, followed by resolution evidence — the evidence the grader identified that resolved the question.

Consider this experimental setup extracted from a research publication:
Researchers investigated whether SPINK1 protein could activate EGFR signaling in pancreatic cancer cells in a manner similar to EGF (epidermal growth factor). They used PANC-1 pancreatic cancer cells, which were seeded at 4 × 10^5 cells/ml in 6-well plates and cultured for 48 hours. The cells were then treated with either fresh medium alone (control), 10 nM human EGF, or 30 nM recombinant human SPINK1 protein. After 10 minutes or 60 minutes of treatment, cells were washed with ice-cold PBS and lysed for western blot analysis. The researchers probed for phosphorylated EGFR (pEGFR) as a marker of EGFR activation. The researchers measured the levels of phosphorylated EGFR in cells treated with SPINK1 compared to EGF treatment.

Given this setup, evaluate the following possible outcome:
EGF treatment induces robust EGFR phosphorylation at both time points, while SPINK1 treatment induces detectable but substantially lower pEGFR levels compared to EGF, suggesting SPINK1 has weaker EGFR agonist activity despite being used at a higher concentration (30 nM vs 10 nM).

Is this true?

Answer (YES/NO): NO